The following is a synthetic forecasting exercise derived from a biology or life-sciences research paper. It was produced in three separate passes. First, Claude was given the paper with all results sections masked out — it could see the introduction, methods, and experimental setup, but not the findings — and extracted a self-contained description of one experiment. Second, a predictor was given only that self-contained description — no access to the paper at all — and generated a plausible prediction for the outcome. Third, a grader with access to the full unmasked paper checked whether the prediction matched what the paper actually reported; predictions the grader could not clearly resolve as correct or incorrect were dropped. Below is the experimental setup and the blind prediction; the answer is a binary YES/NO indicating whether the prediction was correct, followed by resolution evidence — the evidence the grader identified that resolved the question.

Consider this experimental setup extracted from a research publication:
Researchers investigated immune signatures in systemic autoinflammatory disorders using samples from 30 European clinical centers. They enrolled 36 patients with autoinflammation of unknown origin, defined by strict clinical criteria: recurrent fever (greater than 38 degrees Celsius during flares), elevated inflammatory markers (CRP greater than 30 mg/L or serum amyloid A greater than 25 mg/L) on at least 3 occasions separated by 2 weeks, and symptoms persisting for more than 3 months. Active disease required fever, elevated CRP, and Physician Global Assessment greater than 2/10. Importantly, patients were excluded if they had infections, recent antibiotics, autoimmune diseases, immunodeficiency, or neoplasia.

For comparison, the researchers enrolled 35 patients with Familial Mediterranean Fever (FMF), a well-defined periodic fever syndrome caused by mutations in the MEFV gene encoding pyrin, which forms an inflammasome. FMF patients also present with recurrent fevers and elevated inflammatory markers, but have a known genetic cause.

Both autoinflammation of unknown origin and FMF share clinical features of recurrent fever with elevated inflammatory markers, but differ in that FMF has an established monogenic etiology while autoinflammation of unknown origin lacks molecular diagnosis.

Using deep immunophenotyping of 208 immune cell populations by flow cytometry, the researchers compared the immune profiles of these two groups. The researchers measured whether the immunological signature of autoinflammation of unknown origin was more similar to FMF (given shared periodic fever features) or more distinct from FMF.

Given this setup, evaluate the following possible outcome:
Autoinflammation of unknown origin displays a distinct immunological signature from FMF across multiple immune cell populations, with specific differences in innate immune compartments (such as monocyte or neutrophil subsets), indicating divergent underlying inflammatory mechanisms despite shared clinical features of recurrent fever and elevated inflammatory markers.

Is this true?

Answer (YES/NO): NO